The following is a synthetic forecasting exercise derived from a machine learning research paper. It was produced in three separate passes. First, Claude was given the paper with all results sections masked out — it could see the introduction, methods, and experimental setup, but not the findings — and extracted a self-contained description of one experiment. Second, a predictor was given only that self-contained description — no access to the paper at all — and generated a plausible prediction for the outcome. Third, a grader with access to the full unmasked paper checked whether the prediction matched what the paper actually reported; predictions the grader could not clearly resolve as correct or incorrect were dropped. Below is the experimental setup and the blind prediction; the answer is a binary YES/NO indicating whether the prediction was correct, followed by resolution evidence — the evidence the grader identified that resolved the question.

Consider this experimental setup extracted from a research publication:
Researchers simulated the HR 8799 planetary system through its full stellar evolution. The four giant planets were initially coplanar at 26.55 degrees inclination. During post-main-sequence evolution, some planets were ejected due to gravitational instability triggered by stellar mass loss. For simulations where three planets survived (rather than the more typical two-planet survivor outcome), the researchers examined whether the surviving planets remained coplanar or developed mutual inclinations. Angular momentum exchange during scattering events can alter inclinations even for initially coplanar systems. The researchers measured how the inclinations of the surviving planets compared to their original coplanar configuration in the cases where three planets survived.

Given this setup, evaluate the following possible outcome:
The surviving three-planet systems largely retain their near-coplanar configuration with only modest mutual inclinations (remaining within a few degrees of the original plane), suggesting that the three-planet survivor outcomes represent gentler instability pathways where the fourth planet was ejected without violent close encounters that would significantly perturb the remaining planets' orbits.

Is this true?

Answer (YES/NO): NO